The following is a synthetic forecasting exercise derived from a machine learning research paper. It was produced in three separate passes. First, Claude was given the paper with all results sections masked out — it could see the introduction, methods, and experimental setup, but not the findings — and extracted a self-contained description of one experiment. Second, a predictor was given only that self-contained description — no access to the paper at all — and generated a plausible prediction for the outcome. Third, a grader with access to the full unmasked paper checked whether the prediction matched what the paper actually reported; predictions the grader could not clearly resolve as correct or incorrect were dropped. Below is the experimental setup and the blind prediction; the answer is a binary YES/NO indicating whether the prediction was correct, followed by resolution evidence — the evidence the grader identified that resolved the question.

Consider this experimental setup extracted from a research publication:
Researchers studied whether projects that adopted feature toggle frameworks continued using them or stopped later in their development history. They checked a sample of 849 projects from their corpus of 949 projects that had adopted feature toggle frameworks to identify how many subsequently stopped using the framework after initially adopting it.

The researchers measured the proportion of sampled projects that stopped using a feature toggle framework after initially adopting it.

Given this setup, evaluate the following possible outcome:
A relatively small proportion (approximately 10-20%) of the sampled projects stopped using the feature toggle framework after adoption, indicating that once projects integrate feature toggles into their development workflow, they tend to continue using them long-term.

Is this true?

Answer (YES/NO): NO